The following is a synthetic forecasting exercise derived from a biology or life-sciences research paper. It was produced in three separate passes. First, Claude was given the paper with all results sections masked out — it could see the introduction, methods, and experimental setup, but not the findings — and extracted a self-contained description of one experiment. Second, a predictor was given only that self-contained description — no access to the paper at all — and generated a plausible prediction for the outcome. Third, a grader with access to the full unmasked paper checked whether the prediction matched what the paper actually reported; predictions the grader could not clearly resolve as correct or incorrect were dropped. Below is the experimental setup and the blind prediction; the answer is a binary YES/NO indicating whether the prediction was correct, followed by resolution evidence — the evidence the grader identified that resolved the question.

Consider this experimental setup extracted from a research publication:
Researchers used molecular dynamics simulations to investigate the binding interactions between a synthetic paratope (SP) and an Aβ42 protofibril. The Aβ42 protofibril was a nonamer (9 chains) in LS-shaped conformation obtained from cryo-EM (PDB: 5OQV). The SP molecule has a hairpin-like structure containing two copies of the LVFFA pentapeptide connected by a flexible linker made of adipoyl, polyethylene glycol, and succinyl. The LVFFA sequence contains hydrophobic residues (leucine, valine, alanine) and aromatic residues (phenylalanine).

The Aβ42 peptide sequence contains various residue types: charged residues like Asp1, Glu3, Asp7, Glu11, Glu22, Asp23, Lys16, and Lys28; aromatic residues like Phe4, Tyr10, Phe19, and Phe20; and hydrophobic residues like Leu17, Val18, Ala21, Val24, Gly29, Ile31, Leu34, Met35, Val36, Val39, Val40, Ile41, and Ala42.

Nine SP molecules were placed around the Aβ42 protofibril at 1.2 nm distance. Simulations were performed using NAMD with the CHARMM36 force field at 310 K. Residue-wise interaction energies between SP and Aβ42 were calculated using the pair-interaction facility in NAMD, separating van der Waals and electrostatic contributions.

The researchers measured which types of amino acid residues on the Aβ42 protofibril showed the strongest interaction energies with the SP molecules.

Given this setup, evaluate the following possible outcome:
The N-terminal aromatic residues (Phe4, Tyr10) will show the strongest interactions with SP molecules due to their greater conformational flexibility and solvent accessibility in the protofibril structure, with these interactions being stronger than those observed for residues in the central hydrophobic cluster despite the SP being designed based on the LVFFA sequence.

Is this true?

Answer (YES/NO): NO